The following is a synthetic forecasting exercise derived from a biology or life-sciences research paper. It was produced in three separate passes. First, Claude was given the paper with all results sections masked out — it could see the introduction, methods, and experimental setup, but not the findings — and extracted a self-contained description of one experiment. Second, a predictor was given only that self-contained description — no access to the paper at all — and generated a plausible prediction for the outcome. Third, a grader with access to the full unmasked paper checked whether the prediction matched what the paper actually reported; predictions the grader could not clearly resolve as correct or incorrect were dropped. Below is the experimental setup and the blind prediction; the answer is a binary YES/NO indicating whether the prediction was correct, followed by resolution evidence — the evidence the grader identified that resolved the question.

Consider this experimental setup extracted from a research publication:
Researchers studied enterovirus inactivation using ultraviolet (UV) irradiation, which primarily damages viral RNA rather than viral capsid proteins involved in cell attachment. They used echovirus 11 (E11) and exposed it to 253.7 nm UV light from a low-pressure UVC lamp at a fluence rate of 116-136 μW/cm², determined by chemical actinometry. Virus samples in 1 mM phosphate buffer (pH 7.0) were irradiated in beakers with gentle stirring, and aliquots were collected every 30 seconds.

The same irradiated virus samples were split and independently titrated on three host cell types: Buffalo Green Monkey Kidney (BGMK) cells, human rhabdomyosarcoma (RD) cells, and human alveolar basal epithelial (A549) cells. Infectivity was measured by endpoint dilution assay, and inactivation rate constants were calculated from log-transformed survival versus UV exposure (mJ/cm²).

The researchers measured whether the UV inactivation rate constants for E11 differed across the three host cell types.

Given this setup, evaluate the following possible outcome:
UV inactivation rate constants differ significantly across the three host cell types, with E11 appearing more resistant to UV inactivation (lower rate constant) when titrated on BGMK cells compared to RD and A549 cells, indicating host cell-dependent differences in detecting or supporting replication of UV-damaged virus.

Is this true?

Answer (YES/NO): NO